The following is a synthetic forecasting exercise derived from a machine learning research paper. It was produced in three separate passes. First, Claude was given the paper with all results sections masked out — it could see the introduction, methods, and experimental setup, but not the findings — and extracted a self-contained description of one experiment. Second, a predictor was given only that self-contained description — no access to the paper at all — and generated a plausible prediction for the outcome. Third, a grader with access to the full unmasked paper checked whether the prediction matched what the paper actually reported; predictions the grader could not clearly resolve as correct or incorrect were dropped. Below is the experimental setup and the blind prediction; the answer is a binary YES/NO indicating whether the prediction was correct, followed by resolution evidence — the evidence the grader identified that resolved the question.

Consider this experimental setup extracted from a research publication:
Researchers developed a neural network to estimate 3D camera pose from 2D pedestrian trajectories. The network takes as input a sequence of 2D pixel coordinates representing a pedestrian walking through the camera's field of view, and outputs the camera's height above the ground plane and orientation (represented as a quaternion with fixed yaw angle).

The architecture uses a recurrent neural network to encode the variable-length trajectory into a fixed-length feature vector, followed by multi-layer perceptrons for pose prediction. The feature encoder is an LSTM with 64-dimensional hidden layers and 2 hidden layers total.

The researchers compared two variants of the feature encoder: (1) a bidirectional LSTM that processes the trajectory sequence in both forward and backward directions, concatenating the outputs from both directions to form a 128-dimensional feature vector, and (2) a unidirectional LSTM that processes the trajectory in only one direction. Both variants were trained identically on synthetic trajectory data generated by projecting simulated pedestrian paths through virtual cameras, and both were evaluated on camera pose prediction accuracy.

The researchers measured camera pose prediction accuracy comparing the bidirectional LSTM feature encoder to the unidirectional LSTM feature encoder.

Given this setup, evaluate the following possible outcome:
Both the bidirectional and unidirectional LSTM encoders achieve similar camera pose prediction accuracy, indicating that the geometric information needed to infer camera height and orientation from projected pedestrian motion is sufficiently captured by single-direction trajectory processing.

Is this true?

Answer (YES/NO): NO